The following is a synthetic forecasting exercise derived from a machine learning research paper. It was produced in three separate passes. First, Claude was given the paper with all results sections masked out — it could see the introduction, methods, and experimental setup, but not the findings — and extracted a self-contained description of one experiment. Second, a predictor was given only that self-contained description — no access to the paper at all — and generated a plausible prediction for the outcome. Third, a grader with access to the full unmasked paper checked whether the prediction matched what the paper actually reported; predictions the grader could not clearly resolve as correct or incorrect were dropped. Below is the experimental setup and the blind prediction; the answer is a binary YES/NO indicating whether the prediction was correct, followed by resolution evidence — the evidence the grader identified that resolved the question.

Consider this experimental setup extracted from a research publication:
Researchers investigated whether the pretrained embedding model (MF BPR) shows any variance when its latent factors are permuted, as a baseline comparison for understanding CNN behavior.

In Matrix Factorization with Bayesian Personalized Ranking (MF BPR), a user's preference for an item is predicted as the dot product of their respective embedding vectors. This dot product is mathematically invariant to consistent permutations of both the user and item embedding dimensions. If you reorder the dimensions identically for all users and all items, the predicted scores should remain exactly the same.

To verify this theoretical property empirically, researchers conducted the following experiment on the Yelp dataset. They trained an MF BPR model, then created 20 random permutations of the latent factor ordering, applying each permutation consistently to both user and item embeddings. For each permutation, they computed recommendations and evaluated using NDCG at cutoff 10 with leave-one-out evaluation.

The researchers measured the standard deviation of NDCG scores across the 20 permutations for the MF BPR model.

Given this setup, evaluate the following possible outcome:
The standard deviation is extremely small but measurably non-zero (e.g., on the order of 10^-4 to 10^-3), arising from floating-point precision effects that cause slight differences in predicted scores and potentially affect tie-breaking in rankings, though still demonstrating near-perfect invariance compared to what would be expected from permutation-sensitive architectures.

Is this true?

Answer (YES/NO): NO